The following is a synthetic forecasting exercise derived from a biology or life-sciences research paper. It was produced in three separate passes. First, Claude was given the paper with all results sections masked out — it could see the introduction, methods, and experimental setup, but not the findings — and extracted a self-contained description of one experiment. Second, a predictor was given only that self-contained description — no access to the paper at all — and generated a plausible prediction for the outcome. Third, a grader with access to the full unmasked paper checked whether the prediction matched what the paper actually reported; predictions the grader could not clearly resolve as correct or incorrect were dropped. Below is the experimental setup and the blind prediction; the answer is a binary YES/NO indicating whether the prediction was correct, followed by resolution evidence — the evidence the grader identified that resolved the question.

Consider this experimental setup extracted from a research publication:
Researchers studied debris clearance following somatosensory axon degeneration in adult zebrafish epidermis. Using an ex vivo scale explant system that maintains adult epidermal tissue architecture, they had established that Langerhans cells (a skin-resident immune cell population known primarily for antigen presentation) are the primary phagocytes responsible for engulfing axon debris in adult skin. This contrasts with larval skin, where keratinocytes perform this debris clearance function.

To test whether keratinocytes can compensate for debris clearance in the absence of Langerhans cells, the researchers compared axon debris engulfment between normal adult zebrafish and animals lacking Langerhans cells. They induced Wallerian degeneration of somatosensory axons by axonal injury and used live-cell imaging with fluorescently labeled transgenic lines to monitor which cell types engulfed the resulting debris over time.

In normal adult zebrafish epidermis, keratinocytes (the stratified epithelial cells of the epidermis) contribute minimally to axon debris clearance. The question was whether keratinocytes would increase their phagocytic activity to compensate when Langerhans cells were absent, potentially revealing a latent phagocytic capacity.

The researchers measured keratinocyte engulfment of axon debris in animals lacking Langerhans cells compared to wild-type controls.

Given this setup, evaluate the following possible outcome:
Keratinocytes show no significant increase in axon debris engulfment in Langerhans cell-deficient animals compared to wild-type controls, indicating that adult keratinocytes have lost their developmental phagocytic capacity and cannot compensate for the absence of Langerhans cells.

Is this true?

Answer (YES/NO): NO